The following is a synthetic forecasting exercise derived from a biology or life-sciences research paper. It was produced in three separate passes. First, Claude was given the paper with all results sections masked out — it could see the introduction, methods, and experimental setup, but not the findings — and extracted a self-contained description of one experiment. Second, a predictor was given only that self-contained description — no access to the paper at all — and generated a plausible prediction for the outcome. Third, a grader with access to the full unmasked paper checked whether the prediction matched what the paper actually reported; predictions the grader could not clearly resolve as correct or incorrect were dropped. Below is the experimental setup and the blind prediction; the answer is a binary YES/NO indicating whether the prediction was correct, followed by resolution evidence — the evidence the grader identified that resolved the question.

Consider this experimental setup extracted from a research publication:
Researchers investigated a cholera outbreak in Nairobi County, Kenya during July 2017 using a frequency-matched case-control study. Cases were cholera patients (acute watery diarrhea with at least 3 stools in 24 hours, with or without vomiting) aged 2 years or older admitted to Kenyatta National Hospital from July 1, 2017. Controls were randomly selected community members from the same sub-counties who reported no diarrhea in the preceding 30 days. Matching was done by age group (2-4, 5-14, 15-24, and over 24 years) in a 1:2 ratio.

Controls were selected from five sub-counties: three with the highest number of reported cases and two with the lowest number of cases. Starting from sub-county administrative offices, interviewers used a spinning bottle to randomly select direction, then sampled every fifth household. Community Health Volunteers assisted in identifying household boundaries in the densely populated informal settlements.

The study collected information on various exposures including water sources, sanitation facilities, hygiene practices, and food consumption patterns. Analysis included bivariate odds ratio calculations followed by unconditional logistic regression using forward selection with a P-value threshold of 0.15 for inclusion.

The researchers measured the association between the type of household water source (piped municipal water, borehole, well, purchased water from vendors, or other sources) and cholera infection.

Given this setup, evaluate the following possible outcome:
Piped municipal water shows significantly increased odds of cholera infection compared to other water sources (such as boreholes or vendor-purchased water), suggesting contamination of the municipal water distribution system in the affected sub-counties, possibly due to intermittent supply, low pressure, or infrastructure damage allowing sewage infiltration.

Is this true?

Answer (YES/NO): NO